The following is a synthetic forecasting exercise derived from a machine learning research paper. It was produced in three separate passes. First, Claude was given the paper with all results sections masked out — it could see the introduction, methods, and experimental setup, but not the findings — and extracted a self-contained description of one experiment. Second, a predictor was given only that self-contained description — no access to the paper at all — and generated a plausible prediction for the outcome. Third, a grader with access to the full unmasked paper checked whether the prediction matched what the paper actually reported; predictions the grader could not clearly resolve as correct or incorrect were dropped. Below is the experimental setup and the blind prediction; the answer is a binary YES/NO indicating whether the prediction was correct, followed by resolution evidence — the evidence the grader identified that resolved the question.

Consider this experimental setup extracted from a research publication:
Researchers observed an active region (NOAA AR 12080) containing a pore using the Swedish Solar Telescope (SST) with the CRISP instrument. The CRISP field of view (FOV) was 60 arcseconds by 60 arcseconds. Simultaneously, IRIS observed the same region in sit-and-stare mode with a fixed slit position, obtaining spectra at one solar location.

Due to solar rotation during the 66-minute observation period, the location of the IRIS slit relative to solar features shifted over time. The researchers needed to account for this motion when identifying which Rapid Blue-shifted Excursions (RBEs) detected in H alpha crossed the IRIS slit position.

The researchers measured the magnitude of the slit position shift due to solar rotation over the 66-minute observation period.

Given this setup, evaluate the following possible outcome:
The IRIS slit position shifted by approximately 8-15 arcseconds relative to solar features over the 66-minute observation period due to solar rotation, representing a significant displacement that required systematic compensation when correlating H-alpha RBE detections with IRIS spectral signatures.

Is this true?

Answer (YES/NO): YES